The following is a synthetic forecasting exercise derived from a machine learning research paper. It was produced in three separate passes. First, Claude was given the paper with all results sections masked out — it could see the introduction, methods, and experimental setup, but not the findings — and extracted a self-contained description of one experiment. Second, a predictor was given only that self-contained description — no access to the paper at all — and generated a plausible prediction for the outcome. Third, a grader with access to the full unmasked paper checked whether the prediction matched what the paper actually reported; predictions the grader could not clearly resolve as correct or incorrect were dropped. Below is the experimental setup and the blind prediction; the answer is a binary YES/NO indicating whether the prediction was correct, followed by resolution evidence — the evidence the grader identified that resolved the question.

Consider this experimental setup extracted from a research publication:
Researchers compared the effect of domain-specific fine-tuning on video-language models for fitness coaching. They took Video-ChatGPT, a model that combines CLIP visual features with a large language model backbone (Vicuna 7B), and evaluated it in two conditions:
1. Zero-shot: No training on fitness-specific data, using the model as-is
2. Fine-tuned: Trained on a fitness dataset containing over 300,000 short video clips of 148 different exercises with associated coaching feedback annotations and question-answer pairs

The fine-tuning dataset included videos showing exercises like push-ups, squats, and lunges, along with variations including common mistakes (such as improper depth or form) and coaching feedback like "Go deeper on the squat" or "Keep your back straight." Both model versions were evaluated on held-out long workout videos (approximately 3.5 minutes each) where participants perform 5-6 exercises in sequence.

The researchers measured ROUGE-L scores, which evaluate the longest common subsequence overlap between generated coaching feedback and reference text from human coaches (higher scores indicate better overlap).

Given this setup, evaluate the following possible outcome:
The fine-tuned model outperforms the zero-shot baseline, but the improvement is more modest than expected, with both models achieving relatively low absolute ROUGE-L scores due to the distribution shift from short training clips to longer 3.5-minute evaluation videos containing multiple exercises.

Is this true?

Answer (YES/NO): NO